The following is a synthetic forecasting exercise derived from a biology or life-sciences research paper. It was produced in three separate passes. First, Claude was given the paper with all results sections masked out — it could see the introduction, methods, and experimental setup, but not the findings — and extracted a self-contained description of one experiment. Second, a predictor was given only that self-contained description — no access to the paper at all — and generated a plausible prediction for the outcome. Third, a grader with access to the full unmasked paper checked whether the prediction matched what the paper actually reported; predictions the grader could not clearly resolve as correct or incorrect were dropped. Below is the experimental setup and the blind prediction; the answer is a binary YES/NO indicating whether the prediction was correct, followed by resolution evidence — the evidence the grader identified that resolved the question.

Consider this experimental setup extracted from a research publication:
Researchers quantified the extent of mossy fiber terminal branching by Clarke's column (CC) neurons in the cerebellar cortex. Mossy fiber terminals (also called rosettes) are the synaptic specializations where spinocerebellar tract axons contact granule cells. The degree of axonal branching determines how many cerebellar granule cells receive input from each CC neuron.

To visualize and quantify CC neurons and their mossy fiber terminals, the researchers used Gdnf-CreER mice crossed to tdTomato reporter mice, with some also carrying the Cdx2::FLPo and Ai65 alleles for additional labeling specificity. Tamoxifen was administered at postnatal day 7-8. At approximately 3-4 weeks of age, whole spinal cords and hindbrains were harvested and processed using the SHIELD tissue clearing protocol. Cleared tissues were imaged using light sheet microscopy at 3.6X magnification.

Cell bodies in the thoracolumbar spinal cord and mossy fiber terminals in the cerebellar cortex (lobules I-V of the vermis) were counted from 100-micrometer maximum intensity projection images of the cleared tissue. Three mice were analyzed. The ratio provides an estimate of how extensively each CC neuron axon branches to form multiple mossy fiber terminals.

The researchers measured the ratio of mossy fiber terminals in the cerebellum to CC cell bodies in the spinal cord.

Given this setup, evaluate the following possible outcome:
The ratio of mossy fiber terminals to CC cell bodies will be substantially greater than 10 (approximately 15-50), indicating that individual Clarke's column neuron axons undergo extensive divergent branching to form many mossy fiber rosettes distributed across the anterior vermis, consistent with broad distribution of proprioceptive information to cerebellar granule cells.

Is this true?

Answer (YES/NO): NO